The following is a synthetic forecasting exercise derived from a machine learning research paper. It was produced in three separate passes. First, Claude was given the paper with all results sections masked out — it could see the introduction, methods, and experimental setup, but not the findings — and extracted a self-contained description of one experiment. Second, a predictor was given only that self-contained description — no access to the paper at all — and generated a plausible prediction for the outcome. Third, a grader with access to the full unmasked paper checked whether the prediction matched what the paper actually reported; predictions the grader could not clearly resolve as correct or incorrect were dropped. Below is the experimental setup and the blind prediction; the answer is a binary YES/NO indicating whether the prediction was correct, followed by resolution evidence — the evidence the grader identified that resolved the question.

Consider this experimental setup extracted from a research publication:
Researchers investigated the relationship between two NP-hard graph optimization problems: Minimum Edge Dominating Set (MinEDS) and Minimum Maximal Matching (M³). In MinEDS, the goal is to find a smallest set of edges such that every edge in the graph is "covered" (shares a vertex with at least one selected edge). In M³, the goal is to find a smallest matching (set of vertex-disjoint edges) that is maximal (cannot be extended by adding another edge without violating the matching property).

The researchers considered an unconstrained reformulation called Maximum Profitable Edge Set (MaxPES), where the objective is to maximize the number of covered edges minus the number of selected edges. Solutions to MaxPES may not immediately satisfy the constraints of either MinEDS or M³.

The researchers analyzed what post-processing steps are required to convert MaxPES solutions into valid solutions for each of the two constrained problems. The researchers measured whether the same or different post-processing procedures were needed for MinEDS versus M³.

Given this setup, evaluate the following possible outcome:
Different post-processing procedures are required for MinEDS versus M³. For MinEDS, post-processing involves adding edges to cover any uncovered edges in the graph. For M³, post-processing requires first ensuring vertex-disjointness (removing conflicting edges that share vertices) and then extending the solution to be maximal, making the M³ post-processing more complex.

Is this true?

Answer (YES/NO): NO